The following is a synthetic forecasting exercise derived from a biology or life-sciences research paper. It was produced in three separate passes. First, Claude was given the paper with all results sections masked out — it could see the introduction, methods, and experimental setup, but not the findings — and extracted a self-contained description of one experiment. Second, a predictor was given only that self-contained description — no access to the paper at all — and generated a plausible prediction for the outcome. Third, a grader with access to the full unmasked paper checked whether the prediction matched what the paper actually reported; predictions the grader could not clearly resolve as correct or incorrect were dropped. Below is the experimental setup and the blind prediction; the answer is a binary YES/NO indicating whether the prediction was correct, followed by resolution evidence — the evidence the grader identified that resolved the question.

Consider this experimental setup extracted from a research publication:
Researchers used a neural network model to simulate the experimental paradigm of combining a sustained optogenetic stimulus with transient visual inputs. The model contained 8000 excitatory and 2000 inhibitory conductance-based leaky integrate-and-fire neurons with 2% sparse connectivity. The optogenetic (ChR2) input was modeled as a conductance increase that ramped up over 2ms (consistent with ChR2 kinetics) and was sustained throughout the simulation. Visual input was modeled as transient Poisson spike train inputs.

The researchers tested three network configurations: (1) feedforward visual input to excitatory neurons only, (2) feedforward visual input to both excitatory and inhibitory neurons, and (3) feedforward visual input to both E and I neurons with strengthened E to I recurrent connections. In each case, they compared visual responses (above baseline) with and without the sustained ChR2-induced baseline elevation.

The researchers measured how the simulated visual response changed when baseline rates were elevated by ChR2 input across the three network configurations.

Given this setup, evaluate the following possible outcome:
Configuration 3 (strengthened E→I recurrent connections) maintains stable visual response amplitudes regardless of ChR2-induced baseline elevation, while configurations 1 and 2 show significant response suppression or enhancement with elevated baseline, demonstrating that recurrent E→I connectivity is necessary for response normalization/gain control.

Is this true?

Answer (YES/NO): NO